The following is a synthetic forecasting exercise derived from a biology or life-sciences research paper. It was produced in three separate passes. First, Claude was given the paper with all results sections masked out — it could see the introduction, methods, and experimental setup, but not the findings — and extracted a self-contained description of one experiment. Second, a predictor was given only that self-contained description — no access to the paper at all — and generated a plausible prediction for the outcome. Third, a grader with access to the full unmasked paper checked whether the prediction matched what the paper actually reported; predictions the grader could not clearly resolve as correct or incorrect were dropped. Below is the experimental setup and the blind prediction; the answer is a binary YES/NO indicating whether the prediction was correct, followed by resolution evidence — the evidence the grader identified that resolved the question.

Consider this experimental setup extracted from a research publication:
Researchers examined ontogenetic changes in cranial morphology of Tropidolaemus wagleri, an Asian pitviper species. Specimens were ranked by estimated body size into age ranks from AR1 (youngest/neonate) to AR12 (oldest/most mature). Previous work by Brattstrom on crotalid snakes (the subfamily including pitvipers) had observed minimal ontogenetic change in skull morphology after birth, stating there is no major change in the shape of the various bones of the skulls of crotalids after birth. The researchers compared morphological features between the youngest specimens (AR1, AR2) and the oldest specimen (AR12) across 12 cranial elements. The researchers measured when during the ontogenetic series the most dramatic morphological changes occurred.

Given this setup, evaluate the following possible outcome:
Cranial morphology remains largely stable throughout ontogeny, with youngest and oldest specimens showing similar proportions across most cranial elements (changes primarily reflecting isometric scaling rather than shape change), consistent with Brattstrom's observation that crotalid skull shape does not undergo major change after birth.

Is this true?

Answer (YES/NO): NO